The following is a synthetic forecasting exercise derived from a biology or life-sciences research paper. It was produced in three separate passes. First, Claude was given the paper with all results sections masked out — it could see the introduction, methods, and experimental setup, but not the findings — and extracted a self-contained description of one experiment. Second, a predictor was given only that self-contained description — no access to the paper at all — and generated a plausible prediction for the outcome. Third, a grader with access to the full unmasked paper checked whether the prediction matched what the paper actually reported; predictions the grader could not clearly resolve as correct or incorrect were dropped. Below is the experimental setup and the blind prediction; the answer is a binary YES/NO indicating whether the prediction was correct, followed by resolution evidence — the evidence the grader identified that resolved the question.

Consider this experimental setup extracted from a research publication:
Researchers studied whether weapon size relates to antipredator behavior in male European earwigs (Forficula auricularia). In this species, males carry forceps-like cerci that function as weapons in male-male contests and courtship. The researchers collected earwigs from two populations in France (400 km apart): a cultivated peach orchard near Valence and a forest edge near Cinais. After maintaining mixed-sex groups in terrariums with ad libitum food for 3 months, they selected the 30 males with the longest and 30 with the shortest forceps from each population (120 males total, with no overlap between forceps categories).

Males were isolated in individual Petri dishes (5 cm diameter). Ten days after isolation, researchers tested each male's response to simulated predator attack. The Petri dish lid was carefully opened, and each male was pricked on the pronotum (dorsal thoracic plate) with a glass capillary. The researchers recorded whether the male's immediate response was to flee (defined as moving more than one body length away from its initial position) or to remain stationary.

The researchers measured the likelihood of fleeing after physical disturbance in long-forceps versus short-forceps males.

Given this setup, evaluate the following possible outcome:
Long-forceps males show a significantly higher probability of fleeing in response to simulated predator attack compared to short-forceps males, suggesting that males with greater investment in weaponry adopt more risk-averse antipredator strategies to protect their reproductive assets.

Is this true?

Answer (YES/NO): NO